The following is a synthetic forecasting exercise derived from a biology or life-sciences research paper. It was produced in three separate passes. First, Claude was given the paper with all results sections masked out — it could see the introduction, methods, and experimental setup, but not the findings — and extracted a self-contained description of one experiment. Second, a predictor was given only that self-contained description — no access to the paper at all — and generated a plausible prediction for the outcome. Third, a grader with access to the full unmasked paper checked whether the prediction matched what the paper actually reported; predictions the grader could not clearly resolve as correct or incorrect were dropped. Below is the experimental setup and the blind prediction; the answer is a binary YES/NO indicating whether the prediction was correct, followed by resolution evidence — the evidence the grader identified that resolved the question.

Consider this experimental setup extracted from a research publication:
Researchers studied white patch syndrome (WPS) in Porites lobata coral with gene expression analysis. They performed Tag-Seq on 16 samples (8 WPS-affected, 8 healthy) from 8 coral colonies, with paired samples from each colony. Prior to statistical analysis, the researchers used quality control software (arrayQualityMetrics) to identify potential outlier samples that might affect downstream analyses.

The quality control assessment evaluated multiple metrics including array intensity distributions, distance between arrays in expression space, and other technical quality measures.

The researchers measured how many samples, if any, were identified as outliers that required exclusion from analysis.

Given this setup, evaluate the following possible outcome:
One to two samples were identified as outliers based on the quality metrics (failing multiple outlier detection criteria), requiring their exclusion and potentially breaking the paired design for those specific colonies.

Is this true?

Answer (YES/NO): YES